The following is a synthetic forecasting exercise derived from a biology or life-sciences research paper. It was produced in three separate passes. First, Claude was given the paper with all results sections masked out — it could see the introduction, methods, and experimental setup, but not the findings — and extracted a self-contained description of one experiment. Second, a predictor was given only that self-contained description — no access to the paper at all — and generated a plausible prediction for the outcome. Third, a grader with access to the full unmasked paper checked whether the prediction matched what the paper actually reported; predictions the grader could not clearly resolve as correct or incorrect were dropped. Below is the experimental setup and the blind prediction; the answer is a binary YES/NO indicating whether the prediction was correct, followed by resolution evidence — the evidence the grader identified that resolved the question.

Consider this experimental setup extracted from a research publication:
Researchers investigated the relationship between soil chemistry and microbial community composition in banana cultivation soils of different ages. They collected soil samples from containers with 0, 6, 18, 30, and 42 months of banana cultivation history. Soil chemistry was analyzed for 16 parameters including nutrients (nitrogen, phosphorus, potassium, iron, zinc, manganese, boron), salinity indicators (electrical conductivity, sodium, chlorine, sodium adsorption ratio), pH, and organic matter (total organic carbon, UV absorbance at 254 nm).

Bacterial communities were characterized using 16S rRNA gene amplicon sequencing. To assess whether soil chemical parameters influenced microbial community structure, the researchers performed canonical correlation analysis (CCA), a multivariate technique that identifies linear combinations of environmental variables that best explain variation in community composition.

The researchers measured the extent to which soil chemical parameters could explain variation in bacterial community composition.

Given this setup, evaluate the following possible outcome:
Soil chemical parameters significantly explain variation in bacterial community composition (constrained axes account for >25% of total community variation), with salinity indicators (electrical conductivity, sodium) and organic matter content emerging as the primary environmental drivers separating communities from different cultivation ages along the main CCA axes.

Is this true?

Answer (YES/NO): NO